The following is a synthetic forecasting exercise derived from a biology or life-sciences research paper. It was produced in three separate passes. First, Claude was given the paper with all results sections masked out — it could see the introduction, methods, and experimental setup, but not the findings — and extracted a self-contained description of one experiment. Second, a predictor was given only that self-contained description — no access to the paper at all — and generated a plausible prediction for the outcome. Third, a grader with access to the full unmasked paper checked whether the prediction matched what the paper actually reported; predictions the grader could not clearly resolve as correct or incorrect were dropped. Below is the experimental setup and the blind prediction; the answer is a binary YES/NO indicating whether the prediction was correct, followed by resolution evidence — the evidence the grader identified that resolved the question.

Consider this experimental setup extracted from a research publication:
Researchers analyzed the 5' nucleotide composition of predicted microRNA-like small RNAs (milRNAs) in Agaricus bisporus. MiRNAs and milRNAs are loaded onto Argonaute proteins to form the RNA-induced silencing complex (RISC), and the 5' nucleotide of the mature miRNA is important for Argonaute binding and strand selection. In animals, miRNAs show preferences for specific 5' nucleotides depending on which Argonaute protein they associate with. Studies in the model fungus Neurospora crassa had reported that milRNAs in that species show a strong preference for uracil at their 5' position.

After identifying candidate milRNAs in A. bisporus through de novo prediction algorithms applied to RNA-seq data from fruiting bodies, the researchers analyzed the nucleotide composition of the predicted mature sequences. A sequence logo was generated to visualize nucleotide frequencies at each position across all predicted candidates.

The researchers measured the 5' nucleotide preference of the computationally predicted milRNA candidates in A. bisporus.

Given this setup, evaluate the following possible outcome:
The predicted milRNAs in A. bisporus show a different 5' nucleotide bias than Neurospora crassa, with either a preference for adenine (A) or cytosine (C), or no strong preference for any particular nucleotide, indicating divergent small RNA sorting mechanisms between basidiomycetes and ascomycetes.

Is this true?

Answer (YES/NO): NO